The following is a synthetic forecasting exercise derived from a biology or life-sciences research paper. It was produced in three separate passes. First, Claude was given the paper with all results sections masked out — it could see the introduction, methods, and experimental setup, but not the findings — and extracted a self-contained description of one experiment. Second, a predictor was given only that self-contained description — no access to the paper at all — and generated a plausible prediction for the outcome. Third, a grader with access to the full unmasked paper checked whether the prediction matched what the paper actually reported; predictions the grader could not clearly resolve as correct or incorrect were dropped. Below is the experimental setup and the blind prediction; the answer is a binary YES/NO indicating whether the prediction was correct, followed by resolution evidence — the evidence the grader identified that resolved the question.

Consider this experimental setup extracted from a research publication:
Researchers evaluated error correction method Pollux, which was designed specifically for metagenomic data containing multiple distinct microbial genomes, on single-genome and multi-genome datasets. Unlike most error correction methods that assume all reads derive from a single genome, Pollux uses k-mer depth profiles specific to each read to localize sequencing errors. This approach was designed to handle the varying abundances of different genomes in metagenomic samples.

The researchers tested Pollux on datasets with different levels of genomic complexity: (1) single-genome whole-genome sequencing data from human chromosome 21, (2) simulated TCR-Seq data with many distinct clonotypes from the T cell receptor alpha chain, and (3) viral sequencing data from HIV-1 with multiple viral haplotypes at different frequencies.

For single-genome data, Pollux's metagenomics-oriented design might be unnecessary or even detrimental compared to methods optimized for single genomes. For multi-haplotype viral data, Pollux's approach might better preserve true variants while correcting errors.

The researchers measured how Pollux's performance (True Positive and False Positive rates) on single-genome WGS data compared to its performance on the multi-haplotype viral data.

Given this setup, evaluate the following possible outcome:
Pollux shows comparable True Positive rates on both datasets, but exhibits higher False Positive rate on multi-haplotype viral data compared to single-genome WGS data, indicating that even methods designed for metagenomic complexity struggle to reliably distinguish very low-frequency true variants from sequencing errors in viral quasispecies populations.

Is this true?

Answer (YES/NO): NO